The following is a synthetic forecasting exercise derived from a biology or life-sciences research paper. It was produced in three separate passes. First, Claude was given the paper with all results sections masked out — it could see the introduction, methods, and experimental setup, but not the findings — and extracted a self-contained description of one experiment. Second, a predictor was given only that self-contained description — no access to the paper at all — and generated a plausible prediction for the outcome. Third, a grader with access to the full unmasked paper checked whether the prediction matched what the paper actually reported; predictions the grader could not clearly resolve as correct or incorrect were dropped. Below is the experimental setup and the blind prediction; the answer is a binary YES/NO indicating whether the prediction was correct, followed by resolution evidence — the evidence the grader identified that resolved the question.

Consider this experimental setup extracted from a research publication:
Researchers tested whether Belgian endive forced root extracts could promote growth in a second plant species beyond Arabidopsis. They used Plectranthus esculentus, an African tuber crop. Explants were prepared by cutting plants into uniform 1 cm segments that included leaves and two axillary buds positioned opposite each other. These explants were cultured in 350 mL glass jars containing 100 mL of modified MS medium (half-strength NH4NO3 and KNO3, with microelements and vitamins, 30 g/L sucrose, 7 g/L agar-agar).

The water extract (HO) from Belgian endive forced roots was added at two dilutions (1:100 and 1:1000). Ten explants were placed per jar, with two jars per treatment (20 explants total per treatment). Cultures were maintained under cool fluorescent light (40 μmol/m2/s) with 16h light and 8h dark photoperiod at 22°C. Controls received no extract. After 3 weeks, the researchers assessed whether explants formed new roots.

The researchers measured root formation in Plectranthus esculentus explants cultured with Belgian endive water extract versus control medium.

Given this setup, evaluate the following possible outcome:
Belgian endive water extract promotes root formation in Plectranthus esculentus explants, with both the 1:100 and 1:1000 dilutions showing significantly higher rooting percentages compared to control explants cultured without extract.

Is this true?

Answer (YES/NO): YES